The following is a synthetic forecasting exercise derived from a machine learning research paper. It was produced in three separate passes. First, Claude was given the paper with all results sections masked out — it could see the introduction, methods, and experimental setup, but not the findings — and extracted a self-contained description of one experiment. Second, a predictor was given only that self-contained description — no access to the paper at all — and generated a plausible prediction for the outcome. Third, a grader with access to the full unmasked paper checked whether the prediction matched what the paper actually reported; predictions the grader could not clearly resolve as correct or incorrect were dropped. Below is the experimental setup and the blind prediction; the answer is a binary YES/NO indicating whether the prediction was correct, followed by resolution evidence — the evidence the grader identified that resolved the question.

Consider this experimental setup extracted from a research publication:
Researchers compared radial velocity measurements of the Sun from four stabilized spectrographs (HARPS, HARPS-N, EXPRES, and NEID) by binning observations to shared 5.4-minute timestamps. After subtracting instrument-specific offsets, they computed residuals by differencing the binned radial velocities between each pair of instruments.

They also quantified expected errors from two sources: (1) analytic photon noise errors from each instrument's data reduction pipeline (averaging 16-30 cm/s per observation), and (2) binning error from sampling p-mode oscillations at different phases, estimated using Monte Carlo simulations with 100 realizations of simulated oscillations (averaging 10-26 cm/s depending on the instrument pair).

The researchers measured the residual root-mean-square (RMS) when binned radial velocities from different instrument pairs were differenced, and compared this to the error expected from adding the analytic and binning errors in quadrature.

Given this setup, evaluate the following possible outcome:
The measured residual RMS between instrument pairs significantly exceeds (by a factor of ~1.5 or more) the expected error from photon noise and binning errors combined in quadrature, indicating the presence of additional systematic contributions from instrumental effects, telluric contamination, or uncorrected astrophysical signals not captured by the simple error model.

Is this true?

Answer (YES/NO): NO